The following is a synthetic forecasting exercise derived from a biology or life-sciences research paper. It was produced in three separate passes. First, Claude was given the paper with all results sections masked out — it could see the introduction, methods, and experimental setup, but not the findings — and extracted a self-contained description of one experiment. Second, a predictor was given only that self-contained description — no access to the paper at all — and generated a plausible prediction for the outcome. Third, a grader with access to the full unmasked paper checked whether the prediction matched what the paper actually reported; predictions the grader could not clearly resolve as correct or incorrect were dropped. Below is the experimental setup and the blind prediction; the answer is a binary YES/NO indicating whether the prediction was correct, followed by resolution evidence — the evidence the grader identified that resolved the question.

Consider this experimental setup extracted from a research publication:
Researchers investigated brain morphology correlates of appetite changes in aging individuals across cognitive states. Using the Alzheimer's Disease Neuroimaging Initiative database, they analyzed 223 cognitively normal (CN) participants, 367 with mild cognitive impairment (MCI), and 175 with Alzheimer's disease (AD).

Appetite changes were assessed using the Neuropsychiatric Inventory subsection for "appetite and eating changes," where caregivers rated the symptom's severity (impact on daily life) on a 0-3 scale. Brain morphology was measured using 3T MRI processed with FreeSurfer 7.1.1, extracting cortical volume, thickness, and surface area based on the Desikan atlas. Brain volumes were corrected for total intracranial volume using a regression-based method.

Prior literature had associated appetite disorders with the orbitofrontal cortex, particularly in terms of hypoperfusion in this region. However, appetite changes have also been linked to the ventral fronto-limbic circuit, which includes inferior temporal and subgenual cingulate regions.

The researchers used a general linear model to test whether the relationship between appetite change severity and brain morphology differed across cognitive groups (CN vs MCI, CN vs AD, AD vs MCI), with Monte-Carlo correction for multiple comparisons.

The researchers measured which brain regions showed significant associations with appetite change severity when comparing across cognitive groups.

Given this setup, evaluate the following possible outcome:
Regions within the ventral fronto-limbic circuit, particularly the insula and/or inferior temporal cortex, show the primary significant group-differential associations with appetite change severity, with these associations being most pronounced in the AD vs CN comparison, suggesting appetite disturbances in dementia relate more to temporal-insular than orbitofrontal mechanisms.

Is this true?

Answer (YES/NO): NO